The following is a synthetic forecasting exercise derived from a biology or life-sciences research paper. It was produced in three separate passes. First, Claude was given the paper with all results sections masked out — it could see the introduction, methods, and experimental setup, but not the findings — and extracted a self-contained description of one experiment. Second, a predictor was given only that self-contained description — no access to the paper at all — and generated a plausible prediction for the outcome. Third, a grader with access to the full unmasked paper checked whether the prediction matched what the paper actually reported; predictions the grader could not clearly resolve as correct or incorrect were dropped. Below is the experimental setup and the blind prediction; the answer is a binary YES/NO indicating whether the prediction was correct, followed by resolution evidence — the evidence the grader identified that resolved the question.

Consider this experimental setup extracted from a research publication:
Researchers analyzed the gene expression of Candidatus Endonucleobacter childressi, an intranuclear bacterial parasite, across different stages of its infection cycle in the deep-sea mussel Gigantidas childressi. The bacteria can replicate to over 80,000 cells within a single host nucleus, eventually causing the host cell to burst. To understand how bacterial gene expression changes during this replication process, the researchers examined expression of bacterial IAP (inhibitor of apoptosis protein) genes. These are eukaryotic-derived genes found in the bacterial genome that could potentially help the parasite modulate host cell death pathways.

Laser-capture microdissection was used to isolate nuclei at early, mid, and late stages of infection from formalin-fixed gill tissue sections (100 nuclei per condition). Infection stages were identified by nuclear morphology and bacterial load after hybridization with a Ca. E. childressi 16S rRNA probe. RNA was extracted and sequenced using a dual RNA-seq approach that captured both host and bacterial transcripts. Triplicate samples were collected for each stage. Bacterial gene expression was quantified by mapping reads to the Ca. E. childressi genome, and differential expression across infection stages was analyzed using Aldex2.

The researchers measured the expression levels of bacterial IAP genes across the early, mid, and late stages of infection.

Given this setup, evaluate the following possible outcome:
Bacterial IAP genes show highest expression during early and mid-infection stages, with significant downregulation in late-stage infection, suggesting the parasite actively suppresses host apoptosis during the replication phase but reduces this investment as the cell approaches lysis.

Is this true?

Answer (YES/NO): NO